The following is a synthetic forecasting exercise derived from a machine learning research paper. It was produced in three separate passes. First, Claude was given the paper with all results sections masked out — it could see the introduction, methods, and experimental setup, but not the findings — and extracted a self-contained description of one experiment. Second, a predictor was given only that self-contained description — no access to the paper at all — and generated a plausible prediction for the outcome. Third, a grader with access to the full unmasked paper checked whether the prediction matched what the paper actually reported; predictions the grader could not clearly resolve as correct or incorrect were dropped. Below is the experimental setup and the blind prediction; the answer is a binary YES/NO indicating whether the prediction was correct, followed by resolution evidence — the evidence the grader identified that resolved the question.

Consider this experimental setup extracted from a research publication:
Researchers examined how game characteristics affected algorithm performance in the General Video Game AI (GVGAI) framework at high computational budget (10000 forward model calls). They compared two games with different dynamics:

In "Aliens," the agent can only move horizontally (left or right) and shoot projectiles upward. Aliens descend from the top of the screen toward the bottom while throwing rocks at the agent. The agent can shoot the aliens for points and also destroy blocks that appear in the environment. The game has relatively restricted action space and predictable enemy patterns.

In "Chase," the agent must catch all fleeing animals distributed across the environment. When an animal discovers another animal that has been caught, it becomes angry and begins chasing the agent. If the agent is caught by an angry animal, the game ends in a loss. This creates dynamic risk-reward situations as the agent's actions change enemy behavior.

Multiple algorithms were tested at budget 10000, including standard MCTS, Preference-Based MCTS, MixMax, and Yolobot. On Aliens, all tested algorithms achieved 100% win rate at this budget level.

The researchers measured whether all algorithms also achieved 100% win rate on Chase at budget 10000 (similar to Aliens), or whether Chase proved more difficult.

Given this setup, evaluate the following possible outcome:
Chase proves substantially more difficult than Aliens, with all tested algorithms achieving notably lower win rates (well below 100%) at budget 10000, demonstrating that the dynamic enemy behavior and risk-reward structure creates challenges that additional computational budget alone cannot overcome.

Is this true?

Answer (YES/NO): YES